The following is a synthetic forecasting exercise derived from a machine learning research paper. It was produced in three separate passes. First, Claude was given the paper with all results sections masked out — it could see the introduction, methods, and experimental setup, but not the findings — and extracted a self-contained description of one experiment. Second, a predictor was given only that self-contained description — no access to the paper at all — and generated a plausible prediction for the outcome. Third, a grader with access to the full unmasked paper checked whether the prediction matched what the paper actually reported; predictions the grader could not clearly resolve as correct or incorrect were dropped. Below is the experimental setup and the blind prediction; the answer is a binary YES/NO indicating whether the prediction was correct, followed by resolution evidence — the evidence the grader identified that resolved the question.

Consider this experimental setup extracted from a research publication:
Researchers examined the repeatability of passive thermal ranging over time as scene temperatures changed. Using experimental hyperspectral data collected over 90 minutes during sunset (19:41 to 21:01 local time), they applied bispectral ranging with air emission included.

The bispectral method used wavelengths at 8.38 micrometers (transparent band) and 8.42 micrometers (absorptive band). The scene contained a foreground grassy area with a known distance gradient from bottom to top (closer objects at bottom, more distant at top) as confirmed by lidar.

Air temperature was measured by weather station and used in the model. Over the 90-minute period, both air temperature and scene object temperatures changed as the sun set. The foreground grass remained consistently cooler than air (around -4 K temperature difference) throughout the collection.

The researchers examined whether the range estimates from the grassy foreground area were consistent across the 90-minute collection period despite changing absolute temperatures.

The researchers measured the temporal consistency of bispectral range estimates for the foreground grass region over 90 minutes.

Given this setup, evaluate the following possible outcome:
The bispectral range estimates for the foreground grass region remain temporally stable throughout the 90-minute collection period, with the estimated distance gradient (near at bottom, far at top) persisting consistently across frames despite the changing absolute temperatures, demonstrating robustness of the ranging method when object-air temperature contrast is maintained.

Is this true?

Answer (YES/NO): YES